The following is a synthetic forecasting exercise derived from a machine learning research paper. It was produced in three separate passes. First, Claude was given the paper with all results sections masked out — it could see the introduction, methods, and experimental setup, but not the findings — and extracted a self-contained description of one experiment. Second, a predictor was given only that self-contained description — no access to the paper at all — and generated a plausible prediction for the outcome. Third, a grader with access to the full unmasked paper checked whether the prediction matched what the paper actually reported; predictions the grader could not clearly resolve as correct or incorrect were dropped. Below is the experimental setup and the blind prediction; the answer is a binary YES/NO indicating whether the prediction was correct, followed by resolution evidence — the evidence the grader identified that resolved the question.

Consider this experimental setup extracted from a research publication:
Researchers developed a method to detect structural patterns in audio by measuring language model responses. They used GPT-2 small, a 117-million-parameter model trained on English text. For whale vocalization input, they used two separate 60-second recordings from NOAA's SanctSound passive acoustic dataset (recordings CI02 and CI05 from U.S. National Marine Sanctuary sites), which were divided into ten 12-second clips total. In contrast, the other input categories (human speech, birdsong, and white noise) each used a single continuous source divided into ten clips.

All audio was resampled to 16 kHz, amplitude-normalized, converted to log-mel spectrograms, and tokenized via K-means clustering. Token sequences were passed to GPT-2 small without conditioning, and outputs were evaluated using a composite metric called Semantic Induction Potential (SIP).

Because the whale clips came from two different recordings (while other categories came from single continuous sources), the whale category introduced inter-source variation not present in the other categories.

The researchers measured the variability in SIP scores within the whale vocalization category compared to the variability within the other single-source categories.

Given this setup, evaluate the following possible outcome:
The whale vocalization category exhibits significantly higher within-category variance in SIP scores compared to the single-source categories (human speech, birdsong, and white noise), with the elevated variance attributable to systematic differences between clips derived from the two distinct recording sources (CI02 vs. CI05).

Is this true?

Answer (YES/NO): YES